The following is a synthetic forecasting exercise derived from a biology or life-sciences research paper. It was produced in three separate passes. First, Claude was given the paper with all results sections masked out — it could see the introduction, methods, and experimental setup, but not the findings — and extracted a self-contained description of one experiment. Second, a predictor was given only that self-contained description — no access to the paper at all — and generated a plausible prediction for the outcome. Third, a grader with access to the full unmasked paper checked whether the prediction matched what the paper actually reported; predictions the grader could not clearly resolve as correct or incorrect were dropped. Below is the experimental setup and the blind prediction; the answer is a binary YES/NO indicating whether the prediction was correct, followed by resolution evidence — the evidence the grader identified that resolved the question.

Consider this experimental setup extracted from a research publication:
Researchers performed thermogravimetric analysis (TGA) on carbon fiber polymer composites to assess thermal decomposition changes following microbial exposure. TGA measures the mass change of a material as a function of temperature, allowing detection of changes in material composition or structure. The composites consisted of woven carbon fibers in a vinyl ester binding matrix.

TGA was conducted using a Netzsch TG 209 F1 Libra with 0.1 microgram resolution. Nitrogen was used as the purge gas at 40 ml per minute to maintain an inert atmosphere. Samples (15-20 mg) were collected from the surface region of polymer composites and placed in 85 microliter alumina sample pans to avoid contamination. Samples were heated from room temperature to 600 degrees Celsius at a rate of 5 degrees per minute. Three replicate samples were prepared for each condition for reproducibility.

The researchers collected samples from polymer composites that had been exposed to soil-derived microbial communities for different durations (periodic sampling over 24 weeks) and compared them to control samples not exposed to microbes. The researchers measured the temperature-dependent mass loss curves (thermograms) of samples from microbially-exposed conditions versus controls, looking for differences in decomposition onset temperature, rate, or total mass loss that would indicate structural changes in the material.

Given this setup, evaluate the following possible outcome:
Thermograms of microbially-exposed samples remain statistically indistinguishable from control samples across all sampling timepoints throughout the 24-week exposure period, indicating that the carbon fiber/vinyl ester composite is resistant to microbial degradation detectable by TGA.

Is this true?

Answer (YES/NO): NO